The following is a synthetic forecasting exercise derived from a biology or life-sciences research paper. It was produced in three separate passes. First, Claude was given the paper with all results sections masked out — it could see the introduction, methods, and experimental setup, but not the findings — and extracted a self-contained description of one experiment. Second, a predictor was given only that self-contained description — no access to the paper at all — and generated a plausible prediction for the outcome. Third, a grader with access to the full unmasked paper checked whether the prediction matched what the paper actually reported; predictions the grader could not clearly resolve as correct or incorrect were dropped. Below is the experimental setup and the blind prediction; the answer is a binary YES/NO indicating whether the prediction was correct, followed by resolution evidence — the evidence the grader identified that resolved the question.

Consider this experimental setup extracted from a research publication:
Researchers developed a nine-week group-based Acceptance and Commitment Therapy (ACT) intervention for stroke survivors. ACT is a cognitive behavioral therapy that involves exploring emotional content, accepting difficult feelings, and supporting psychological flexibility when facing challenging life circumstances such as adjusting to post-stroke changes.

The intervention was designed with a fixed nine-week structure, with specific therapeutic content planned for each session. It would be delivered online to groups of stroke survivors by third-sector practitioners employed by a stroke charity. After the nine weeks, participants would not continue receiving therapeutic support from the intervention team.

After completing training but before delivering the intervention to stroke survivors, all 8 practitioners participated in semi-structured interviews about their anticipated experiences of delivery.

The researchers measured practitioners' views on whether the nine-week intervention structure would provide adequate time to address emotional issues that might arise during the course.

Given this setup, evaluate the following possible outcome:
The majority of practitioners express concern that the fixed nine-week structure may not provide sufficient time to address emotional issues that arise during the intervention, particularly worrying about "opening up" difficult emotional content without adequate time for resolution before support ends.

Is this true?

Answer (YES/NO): NO